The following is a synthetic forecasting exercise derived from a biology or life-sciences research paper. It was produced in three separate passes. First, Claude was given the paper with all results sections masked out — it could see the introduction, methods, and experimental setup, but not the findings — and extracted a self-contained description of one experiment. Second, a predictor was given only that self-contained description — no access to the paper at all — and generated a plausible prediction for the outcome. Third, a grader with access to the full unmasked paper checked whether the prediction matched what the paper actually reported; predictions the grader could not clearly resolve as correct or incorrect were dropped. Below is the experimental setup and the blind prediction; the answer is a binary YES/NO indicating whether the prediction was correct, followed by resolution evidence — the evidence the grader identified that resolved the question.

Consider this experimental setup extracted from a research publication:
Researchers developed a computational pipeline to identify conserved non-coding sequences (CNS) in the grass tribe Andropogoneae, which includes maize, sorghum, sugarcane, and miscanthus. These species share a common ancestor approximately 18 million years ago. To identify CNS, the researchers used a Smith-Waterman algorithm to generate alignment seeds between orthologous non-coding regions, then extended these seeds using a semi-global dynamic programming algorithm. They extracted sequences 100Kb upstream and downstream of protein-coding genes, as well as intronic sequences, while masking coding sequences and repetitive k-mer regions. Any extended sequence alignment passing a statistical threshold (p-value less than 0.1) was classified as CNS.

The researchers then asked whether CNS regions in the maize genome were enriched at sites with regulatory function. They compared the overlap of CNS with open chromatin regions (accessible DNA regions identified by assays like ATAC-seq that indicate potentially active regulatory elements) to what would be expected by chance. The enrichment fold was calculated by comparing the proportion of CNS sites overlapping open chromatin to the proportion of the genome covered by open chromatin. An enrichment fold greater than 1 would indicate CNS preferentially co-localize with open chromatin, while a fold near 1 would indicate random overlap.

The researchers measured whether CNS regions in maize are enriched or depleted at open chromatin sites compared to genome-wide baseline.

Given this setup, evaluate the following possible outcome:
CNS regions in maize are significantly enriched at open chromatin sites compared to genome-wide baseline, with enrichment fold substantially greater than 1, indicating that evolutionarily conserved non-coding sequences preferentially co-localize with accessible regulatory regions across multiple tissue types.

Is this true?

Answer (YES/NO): YES